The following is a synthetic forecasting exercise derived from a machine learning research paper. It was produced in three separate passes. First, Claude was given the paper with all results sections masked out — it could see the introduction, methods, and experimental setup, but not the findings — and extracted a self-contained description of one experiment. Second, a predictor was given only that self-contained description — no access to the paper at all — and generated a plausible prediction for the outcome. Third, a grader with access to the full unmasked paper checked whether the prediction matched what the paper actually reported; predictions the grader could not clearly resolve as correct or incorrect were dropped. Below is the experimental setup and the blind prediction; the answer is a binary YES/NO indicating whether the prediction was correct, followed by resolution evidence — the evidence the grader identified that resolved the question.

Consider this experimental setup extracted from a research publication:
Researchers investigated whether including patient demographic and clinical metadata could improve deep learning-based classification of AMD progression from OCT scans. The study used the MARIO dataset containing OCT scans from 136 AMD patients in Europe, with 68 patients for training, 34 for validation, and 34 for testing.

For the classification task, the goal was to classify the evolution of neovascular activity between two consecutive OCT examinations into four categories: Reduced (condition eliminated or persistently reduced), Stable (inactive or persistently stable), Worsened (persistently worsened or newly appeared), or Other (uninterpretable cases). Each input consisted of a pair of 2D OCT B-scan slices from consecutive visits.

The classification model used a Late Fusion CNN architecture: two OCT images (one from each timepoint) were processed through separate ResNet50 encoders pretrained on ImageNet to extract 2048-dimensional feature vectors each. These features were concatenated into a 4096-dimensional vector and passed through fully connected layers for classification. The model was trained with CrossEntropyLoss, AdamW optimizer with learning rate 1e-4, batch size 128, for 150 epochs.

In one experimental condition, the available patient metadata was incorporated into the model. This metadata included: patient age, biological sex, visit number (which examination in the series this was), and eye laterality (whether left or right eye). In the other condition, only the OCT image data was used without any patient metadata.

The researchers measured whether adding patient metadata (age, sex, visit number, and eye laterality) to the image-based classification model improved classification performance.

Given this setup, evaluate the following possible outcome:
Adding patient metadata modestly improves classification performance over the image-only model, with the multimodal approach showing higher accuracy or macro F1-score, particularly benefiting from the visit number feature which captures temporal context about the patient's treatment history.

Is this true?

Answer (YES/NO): NO